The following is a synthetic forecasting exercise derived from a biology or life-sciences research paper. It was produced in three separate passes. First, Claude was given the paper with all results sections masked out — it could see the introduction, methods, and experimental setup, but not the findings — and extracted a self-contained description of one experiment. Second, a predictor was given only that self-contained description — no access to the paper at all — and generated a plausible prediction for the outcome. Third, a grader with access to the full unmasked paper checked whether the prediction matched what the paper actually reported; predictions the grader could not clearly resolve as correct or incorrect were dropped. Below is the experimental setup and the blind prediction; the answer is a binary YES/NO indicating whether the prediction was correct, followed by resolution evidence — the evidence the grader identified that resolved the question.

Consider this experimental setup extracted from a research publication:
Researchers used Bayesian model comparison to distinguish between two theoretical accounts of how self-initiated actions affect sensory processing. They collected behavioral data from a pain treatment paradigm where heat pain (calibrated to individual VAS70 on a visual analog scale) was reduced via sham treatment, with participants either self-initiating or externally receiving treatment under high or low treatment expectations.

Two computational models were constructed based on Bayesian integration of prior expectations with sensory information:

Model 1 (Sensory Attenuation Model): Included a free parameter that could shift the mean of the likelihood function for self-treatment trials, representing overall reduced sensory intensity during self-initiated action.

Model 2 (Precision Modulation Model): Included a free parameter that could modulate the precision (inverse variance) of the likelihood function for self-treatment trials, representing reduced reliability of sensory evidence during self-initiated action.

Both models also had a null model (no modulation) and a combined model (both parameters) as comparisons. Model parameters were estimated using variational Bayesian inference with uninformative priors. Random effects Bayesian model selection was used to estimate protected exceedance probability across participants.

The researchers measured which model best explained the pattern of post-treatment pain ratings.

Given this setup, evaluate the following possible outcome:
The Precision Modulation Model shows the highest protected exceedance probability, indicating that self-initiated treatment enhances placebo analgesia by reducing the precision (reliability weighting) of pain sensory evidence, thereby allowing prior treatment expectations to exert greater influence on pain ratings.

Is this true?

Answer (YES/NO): NO